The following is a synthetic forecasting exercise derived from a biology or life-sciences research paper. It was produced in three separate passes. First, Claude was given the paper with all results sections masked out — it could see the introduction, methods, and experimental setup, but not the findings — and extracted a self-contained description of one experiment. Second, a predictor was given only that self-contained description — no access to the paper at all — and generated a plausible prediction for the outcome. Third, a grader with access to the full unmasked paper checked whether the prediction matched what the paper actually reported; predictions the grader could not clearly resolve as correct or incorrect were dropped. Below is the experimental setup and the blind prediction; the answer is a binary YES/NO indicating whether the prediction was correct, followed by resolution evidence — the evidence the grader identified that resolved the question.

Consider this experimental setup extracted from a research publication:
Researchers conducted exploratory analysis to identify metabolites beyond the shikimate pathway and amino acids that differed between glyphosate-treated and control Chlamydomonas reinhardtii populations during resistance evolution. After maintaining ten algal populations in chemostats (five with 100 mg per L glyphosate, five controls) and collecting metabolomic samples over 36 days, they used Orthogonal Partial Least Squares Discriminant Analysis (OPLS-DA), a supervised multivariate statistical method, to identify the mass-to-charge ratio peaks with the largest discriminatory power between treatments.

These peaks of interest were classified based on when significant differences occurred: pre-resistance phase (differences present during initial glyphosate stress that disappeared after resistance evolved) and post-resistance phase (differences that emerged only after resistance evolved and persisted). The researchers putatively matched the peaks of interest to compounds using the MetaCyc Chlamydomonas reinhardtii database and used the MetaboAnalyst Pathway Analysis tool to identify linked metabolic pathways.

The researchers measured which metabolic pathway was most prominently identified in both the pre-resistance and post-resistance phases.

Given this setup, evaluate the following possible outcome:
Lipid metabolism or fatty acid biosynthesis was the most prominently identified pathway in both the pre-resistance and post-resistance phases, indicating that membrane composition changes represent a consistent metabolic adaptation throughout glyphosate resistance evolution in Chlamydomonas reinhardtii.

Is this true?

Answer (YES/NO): NO